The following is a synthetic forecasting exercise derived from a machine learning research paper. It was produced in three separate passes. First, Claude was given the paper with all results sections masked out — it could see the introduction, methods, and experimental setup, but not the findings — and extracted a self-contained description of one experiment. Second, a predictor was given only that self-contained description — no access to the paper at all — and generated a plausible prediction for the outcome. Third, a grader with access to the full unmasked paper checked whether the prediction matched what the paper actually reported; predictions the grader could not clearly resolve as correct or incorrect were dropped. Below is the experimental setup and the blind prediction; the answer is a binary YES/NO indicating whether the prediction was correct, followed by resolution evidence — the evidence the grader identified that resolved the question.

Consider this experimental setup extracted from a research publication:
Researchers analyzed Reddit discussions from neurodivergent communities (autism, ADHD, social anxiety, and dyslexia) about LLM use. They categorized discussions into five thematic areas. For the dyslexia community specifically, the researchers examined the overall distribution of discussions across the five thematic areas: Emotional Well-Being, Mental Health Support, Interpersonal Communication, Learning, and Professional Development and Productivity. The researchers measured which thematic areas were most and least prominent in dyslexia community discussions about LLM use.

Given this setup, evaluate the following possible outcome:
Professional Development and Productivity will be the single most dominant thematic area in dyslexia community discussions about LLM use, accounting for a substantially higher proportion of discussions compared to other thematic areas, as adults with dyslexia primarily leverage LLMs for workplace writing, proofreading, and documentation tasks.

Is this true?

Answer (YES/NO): NO